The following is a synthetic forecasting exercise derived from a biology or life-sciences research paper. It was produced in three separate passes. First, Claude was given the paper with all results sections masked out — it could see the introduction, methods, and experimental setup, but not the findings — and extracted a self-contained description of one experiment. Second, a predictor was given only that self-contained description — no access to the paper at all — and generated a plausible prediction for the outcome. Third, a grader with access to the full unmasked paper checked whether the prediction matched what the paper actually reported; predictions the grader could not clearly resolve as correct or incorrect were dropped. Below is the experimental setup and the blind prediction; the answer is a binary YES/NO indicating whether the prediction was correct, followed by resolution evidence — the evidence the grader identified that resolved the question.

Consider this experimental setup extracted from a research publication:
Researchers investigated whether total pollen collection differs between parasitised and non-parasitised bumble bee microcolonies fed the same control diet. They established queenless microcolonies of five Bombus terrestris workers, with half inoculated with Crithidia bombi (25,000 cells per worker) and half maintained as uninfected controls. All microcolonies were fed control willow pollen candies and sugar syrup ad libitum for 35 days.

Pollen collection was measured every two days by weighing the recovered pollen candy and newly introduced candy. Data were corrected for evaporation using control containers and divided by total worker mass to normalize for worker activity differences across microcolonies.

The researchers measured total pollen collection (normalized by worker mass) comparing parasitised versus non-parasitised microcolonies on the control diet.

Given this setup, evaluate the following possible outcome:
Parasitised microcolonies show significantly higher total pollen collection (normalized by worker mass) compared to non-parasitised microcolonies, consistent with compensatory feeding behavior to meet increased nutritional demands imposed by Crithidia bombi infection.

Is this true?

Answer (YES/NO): NO